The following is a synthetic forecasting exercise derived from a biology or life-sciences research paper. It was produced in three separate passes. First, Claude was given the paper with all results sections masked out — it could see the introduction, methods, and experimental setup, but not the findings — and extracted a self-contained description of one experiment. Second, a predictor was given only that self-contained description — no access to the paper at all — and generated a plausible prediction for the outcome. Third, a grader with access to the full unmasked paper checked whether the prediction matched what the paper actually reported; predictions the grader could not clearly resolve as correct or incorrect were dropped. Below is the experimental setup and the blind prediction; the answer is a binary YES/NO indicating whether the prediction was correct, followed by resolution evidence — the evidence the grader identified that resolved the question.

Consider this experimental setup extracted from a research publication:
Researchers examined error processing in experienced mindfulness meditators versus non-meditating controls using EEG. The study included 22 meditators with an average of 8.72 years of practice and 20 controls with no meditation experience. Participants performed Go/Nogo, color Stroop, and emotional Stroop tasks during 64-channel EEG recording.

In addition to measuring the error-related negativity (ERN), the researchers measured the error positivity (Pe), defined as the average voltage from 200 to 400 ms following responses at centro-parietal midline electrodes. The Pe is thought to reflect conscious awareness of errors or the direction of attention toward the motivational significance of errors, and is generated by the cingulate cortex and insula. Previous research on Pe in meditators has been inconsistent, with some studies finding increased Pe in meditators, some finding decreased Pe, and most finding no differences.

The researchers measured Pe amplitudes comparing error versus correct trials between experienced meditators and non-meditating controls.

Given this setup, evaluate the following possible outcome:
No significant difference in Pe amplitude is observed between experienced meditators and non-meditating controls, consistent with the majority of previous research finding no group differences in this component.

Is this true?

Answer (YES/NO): YES